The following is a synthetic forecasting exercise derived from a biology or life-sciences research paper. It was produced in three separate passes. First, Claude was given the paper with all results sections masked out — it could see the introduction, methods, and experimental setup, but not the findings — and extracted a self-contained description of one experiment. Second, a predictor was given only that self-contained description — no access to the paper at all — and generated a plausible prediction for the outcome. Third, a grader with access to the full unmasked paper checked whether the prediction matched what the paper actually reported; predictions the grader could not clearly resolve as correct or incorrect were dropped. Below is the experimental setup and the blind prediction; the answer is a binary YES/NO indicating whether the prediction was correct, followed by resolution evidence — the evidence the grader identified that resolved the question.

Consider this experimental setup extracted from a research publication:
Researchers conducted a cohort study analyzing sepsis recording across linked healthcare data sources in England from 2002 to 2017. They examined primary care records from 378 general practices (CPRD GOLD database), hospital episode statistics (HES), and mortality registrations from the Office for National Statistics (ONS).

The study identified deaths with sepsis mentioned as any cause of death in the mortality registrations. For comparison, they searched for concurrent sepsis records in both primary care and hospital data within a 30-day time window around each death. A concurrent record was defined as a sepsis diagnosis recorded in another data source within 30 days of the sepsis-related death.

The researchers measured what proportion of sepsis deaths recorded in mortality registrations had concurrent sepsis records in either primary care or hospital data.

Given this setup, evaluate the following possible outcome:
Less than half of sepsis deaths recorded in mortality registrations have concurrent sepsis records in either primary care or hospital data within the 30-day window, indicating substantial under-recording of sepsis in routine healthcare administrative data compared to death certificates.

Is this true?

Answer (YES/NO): YES